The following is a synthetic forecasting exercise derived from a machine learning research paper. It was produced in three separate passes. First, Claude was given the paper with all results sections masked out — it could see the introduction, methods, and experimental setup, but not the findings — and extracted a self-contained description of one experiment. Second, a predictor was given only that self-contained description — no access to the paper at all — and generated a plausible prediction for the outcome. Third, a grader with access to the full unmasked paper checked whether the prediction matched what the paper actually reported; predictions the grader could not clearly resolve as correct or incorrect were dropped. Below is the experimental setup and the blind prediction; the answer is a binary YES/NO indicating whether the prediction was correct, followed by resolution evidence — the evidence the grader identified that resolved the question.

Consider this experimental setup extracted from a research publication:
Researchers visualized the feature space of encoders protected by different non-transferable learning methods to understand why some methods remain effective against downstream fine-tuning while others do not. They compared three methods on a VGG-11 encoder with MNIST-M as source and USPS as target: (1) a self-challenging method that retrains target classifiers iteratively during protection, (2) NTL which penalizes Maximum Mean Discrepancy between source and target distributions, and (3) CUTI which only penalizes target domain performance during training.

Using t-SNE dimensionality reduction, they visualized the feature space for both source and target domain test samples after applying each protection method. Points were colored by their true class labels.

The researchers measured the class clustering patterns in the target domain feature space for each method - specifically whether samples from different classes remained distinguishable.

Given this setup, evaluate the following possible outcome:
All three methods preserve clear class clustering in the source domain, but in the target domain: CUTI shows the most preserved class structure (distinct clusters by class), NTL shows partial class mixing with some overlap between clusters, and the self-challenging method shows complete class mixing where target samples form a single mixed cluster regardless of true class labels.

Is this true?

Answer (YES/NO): NO